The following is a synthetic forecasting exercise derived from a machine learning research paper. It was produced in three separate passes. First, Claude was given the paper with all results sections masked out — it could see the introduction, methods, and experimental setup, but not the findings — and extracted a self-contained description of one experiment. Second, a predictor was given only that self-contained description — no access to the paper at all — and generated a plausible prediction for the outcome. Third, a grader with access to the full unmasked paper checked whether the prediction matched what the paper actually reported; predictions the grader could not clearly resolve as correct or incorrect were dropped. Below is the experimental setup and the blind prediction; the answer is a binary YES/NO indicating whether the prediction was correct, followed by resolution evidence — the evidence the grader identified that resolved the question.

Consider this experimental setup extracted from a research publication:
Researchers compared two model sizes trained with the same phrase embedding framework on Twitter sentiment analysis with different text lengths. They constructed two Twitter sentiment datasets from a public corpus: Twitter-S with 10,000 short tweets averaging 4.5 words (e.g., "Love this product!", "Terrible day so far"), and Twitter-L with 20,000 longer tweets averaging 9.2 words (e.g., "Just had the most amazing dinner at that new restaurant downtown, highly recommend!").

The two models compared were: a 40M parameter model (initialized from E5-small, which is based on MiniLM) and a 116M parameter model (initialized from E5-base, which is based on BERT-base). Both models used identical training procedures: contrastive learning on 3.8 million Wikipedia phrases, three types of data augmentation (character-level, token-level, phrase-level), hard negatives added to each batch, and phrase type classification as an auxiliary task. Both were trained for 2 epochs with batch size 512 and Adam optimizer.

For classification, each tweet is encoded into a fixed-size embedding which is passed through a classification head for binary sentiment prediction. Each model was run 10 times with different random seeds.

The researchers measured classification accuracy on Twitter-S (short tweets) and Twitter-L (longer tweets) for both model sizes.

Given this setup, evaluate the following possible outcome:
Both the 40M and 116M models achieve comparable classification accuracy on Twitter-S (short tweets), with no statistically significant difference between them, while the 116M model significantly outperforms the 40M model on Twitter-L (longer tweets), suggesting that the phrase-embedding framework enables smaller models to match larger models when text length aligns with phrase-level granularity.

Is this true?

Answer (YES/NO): NO